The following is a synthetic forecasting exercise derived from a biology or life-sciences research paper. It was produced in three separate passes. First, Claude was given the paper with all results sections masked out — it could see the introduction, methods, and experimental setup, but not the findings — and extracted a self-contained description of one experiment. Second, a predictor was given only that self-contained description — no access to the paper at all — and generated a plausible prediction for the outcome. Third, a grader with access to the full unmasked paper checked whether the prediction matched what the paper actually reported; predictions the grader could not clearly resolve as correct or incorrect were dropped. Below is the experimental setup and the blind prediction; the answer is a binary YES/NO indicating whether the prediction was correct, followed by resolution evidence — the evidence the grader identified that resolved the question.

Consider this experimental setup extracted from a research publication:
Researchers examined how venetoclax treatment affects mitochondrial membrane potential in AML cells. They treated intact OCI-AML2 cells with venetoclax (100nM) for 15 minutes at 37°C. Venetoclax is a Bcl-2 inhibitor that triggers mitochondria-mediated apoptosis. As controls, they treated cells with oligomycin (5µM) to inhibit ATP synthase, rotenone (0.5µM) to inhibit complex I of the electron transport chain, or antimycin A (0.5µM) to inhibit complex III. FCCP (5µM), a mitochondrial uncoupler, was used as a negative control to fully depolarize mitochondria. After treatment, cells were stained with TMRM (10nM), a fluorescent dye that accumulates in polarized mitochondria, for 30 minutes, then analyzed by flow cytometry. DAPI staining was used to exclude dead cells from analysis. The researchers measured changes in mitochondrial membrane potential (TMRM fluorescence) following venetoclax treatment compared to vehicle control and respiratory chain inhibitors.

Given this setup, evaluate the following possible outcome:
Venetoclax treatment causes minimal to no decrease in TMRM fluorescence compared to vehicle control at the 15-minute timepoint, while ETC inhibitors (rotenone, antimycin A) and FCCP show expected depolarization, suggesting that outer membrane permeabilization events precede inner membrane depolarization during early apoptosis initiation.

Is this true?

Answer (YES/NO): NO